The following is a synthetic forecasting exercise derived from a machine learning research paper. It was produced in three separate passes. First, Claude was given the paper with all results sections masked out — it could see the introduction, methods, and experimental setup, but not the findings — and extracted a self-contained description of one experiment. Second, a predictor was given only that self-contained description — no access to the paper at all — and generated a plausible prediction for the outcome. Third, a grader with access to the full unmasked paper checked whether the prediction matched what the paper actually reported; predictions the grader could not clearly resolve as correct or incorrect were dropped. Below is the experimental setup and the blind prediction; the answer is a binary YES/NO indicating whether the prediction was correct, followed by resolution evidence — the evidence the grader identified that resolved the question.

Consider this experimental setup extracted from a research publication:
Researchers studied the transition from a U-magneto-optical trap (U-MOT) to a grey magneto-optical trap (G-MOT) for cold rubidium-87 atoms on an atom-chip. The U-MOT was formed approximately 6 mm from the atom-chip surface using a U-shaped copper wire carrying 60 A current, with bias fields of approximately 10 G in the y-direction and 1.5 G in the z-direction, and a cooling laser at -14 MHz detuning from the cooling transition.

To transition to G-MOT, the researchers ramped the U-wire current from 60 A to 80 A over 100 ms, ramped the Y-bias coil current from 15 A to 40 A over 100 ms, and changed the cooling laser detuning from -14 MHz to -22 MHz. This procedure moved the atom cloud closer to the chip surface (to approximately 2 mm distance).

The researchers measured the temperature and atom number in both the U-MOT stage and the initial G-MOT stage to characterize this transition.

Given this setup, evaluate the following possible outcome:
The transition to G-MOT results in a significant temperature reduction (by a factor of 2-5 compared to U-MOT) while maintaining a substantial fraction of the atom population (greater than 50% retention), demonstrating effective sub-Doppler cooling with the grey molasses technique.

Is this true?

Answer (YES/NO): NO